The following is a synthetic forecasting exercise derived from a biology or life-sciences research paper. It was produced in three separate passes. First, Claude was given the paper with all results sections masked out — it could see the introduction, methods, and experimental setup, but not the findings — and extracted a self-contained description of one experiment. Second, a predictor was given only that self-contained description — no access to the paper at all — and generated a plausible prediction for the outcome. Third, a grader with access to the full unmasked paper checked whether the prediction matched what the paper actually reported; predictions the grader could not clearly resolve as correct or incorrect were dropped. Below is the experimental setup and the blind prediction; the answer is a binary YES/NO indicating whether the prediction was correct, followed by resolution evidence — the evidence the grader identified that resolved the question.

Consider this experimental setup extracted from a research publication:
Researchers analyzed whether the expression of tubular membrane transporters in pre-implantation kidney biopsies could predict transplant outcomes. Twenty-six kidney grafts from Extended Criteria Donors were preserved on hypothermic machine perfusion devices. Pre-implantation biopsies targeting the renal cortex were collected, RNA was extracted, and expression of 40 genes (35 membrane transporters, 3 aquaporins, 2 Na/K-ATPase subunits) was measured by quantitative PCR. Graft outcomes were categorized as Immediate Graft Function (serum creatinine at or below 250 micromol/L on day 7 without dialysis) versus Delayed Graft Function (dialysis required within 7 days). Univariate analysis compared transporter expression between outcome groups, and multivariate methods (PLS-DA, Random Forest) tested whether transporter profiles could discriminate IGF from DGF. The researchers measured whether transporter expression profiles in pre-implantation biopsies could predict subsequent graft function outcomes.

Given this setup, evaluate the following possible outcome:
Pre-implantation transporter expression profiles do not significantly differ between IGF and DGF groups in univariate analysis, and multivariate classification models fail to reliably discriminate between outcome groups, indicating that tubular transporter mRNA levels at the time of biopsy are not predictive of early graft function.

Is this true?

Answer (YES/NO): YES